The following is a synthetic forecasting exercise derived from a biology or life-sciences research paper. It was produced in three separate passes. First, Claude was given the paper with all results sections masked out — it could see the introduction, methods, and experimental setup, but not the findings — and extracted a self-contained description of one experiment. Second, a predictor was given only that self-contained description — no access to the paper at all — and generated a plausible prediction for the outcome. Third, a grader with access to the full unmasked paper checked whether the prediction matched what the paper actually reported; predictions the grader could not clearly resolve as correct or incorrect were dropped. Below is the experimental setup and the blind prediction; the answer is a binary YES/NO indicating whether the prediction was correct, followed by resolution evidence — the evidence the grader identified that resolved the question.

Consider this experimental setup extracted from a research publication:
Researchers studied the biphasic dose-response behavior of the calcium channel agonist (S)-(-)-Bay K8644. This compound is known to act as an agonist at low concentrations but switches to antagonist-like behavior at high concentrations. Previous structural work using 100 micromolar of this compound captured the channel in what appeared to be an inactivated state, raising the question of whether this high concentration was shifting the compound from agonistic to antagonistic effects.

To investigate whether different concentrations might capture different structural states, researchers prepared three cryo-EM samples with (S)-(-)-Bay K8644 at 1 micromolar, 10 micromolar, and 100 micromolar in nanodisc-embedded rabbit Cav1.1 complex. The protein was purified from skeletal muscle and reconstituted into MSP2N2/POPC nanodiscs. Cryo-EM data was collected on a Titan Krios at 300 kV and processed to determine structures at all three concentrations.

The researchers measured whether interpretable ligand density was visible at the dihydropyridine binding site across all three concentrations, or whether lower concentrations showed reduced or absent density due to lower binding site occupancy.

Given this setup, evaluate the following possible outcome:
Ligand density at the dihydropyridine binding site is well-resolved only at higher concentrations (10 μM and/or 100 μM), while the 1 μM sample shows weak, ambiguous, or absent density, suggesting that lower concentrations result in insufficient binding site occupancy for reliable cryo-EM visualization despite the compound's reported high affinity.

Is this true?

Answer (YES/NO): YES